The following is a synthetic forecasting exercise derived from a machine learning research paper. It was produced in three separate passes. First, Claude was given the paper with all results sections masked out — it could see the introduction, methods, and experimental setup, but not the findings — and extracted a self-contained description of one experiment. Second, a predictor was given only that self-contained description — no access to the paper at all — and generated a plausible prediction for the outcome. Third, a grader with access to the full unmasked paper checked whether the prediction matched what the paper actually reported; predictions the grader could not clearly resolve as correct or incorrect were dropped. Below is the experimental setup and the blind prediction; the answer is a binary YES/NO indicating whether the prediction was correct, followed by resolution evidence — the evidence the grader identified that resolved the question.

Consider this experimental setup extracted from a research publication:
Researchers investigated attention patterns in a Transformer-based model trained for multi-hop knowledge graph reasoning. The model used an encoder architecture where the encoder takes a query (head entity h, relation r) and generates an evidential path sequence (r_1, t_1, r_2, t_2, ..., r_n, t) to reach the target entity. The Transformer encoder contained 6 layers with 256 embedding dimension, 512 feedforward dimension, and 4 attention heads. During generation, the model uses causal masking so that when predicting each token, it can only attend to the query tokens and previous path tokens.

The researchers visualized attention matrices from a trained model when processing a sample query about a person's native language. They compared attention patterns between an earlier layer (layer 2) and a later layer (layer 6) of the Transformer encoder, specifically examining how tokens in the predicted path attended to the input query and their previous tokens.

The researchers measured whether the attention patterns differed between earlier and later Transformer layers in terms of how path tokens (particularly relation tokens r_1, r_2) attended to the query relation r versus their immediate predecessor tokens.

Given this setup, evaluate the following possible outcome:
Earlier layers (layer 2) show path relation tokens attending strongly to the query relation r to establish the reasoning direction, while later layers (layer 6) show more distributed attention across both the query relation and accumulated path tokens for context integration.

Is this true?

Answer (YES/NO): NO